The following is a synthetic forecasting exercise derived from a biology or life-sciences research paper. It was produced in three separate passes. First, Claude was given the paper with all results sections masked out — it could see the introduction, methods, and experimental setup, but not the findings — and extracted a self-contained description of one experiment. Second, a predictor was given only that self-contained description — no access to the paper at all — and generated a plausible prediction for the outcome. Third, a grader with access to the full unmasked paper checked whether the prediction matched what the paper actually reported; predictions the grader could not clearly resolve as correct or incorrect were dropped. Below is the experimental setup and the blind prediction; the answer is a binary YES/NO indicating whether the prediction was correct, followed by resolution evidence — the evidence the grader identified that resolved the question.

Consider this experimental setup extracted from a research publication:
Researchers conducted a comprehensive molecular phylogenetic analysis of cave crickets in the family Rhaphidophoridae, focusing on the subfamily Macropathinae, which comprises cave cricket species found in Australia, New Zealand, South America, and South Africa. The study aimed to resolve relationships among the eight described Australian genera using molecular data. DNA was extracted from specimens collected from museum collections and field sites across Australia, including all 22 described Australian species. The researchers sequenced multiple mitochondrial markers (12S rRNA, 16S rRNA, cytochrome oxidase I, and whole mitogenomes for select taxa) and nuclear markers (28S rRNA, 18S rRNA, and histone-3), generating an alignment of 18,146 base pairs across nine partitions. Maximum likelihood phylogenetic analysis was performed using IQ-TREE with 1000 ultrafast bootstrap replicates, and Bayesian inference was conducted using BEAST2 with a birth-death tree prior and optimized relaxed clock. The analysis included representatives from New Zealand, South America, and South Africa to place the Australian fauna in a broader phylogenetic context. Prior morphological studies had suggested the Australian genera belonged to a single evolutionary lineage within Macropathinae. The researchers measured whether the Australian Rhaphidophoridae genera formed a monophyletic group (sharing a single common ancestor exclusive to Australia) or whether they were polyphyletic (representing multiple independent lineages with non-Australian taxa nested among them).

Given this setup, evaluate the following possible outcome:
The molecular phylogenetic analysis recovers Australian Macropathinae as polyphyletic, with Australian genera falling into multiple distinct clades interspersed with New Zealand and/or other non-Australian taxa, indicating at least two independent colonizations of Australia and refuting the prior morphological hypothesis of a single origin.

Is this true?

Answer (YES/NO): YES